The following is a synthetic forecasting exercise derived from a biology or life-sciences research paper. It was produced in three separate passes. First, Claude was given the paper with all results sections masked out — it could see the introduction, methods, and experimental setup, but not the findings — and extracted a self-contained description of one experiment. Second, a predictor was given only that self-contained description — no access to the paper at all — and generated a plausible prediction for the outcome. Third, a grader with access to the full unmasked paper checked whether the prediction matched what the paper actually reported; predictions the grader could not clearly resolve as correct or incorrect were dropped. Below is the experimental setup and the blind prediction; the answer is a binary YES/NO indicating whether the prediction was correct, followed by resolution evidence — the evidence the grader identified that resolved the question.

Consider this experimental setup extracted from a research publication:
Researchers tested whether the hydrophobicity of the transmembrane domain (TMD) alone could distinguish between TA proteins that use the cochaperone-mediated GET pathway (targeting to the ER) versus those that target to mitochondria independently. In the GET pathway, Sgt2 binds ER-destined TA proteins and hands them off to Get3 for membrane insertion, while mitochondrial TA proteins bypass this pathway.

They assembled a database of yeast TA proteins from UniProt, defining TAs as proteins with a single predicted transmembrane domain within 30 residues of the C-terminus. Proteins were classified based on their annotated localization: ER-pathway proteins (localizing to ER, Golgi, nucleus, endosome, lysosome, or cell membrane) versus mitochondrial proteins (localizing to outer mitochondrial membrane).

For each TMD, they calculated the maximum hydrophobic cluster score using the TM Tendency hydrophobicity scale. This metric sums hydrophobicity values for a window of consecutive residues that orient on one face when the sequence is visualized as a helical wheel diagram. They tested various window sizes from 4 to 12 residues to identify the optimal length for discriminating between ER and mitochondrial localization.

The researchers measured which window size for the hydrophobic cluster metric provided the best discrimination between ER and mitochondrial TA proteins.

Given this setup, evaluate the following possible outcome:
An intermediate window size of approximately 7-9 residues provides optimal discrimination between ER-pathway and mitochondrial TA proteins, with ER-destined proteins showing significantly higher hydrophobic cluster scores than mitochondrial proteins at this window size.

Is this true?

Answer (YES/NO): NO